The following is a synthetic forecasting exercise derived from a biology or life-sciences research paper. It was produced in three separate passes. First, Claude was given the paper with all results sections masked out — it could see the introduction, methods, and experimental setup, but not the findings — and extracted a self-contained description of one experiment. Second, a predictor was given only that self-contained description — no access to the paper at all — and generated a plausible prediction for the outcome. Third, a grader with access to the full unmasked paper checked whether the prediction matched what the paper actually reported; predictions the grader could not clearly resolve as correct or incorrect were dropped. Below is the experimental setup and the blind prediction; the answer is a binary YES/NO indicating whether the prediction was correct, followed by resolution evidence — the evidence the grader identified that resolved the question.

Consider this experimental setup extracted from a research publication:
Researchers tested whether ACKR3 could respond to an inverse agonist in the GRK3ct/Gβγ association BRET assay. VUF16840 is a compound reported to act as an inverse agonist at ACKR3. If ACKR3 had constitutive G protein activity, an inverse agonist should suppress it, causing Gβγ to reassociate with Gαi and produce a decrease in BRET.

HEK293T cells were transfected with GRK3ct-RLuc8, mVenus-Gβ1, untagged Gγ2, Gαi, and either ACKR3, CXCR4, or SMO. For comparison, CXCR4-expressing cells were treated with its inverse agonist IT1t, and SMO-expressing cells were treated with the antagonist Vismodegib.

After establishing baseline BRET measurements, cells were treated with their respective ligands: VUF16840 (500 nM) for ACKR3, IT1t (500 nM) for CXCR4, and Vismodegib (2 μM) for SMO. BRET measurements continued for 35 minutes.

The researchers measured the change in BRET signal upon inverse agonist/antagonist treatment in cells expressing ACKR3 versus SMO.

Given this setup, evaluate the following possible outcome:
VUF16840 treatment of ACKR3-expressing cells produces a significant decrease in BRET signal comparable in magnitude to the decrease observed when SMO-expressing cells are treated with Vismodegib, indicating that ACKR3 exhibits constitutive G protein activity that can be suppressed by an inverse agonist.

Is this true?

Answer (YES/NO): NO